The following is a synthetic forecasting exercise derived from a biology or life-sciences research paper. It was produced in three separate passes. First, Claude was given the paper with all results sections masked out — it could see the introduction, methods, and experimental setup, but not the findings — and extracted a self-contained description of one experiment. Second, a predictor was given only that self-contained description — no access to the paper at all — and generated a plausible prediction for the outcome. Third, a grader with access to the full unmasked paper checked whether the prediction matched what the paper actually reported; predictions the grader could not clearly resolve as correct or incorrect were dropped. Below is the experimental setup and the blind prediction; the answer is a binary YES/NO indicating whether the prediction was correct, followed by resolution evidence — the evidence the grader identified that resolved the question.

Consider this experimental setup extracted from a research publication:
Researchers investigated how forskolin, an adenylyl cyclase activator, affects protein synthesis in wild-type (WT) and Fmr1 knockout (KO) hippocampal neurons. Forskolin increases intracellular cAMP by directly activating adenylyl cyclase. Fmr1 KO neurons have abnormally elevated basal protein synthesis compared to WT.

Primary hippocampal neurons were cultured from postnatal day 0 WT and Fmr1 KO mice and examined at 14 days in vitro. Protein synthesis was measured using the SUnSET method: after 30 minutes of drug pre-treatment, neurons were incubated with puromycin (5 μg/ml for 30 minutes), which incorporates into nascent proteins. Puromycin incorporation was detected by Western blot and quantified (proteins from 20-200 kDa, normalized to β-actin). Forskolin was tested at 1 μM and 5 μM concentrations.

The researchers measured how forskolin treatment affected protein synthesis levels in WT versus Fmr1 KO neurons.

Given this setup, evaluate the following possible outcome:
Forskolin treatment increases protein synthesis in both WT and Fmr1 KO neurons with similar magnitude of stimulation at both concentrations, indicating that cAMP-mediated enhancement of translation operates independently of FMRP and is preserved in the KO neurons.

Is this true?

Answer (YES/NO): YES